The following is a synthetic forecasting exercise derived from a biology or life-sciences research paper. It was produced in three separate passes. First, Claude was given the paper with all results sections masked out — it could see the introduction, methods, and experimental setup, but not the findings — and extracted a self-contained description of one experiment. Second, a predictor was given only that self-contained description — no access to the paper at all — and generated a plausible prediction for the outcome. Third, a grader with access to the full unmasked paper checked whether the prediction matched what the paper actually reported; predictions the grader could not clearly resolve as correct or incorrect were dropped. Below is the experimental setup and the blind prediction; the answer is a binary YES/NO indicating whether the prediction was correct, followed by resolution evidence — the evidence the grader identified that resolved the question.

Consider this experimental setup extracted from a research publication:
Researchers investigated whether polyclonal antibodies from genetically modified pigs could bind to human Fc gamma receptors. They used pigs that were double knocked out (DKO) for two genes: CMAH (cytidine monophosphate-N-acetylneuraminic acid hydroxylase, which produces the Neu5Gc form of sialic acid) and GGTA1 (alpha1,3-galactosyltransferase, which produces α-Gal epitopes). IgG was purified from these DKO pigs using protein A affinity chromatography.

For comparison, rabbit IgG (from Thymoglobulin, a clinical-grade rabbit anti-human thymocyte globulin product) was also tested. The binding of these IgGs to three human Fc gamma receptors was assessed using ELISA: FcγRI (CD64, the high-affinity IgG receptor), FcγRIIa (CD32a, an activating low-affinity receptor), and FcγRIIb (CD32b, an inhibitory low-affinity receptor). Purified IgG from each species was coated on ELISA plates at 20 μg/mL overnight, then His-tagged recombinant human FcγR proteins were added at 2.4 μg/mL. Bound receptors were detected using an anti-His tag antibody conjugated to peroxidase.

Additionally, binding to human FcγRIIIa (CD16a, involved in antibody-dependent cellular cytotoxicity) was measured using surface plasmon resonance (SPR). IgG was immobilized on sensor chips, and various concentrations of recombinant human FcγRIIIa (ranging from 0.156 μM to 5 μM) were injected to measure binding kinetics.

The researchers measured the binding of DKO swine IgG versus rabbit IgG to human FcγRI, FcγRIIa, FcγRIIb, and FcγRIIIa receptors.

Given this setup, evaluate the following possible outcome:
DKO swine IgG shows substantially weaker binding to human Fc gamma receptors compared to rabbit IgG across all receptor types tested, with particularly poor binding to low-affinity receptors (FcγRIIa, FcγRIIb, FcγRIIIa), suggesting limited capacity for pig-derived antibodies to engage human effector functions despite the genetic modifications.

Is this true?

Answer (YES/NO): NO